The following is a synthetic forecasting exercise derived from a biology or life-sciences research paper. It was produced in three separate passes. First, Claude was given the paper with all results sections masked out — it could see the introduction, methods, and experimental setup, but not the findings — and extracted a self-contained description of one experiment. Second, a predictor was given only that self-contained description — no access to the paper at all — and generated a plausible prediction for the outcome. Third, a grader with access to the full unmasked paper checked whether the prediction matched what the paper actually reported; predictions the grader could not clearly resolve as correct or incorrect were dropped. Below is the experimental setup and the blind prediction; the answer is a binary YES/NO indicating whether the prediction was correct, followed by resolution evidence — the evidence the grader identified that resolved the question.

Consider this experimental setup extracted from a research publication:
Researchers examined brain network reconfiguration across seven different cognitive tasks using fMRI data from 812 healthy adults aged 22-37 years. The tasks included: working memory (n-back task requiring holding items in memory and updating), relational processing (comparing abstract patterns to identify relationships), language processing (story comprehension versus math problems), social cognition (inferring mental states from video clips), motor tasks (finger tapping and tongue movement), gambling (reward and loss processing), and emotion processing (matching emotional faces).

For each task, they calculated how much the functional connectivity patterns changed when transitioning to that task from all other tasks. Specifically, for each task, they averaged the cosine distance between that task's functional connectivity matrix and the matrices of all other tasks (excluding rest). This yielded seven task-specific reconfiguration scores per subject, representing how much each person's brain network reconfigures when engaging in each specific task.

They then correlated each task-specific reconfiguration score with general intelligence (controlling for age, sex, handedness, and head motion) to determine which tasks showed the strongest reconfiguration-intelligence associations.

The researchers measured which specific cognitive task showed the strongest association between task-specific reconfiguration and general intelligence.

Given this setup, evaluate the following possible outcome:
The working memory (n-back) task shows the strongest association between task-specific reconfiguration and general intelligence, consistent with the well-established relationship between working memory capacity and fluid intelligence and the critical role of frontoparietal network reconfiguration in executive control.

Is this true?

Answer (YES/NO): NO